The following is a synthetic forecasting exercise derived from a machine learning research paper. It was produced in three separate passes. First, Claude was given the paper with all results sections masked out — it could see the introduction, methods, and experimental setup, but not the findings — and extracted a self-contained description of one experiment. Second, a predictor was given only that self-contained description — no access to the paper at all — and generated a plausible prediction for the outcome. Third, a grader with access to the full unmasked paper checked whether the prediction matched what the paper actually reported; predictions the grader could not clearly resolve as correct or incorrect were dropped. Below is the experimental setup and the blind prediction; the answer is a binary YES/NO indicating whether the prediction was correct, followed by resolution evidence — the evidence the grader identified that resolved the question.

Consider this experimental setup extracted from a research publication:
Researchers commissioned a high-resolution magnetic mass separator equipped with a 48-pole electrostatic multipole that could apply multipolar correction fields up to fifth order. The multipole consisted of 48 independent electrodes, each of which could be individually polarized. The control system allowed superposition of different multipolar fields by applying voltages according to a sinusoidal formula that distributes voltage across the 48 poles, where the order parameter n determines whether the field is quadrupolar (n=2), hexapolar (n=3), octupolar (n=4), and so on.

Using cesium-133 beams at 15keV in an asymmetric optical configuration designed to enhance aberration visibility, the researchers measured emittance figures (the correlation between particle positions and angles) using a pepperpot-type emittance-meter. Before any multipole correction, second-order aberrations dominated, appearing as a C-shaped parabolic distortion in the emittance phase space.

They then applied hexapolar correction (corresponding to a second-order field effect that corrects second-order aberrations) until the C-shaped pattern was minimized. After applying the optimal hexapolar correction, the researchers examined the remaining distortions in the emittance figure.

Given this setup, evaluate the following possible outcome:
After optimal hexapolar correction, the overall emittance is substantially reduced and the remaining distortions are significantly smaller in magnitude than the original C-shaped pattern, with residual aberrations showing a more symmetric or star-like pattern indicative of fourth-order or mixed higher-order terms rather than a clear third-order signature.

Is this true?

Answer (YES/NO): NO